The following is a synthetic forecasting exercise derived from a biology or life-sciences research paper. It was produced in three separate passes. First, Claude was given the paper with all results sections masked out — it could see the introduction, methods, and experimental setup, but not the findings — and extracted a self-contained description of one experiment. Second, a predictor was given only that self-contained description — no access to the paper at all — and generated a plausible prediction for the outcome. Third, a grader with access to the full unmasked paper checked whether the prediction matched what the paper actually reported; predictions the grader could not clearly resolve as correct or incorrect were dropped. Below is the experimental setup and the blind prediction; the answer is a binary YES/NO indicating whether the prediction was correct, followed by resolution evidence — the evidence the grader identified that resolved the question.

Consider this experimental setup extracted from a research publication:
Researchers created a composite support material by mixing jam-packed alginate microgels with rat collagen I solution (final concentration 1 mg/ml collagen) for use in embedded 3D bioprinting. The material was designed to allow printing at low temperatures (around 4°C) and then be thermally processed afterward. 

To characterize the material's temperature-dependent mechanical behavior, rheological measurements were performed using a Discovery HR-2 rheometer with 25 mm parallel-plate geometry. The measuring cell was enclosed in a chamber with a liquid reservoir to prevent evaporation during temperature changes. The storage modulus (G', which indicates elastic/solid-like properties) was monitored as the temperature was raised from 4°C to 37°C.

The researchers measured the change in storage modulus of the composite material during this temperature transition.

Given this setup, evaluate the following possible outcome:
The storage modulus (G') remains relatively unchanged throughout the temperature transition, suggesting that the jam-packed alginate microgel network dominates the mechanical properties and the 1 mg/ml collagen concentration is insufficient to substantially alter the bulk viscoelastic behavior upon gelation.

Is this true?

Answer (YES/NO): NO